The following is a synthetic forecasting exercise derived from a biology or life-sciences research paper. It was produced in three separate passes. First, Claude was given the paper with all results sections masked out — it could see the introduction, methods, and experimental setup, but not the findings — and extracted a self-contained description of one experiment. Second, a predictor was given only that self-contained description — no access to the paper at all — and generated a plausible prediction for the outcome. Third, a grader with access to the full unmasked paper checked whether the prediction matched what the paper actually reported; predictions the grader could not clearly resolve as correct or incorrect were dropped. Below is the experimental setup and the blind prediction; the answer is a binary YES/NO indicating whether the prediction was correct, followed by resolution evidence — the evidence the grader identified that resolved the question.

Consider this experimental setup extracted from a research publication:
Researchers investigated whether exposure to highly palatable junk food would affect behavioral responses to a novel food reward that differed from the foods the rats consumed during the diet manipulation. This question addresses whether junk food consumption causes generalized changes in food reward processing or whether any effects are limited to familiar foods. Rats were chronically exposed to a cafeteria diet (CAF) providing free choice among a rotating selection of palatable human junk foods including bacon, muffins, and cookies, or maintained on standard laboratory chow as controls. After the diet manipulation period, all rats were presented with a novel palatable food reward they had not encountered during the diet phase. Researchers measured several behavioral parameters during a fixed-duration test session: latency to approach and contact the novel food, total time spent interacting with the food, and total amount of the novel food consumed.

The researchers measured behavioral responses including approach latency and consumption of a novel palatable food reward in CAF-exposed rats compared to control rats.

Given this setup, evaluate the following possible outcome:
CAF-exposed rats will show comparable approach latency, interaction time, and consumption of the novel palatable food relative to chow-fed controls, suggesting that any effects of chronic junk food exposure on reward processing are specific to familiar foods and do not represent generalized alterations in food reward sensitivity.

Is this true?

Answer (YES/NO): NO